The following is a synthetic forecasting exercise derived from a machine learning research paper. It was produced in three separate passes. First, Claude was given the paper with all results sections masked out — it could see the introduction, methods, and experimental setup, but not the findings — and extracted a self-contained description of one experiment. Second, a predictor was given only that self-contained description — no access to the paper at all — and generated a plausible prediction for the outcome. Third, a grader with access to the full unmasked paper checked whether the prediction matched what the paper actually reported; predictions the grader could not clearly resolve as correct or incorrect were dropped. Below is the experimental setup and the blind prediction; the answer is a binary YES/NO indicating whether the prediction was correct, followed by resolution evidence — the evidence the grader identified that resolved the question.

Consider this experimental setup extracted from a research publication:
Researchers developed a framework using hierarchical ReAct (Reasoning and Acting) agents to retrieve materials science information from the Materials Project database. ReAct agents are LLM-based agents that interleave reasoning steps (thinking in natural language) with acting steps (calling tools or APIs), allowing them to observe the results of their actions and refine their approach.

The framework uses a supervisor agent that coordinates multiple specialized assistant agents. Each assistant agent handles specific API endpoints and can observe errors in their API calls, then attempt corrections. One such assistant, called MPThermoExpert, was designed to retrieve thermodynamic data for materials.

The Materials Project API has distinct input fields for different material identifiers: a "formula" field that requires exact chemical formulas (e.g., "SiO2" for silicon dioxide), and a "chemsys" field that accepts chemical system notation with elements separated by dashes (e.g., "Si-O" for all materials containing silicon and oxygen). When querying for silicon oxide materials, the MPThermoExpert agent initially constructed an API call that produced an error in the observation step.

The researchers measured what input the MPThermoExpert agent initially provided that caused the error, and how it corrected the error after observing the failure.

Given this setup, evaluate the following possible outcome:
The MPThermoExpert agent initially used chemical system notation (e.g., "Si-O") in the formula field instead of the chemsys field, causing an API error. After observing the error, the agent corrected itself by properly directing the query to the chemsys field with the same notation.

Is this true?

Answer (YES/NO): YES